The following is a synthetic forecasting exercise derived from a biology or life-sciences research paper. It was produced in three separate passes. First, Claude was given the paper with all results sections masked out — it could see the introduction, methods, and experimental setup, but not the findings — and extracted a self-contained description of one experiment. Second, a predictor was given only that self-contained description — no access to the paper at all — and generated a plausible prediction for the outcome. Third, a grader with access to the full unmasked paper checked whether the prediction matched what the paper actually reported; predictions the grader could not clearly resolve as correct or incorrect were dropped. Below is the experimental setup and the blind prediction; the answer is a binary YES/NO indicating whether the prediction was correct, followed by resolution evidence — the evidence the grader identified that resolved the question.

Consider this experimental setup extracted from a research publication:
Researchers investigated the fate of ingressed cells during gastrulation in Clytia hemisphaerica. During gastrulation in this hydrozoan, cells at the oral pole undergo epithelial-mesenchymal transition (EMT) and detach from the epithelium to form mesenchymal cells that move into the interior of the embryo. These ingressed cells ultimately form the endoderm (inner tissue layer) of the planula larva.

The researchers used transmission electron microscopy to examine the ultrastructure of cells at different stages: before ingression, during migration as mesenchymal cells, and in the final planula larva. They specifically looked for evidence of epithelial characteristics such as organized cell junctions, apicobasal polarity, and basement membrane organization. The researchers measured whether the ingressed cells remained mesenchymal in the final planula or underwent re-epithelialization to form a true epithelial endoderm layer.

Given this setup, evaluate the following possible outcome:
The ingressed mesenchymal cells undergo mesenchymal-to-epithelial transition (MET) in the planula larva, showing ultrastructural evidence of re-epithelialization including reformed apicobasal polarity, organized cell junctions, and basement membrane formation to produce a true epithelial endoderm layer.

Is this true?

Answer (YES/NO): YES